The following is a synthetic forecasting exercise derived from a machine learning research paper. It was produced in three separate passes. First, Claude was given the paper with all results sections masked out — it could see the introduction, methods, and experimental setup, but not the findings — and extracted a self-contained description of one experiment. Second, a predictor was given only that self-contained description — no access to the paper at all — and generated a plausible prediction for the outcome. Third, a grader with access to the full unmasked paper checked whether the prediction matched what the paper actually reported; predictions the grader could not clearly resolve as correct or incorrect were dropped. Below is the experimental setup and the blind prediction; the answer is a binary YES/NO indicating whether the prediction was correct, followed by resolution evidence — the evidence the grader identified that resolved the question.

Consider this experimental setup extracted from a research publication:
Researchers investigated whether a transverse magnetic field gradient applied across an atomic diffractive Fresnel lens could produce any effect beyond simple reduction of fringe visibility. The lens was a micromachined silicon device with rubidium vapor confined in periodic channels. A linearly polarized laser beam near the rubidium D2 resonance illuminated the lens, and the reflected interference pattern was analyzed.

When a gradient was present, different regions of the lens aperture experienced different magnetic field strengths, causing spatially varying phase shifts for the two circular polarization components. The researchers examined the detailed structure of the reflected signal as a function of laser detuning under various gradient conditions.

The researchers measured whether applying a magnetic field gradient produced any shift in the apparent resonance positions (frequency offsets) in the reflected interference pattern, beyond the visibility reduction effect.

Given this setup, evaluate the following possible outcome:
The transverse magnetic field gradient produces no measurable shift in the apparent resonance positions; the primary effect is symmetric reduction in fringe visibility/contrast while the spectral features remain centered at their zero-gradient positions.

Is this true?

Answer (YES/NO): NO